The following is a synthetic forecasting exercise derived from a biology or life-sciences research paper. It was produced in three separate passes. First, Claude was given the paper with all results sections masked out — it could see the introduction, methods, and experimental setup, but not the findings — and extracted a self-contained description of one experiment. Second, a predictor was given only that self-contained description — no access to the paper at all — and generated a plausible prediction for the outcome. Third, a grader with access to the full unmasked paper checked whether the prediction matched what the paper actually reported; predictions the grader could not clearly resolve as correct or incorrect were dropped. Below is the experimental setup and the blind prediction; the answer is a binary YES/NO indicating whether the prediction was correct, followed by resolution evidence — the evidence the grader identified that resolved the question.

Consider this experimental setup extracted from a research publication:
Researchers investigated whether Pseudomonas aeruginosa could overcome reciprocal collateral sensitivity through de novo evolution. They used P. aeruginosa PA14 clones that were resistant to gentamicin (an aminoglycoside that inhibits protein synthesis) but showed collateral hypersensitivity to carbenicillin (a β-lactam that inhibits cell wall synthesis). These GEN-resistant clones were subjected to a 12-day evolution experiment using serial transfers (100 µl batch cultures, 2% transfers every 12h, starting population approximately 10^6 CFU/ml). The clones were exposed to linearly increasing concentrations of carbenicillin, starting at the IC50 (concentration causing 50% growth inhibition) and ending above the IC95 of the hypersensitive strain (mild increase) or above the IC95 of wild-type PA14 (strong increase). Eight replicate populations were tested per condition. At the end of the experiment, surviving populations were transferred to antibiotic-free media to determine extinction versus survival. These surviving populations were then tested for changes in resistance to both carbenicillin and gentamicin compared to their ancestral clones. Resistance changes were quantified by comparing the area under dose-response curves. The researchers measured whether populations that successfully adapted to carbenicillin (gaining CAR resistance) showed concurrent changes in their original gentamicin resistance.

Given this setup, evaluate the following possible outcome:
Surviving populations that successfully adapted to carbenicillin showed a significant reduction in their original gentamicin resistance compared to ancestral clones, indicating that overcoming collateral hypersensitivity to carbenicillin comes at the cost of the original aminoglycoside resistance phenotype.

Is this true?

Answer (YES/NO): YES